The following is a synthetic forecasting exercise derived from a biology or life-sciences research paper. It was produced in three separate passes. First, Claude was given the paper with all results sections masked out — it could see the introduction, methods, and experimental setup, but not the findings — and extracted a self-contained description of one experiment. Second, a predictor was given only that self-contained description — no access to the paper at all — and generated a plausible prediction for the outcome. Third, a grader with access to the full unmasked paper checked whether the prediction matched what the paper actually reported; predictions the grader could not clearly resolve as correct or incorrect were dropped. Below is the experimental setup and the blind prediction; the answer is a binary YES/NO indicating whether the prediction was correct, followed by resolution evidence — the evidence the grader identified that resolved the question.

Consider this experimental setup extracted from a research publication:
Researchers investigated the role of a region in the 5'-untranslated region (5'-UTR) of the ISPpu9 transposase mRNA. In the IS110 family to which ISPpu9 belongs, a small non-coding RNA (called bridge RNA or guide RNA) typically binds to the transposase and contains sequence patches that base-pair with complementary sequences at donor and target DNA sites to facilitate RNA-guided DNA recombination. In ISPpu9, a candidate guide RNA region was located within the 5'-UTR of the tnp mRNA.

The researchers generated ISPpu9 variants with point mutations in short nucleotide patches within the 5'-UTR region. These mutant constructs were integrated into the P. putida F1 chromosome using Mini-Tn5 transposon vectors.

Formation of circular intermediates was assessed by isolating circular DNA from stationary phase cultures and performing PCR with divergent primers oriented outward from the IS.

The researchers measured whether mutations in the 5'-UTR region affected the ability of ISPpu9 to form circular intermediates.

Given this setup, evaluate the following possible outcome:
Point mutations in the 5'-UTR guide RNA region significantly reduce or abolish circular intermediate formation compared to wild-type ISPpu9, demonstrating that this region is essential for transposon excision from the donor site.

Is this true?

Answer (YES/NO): YES